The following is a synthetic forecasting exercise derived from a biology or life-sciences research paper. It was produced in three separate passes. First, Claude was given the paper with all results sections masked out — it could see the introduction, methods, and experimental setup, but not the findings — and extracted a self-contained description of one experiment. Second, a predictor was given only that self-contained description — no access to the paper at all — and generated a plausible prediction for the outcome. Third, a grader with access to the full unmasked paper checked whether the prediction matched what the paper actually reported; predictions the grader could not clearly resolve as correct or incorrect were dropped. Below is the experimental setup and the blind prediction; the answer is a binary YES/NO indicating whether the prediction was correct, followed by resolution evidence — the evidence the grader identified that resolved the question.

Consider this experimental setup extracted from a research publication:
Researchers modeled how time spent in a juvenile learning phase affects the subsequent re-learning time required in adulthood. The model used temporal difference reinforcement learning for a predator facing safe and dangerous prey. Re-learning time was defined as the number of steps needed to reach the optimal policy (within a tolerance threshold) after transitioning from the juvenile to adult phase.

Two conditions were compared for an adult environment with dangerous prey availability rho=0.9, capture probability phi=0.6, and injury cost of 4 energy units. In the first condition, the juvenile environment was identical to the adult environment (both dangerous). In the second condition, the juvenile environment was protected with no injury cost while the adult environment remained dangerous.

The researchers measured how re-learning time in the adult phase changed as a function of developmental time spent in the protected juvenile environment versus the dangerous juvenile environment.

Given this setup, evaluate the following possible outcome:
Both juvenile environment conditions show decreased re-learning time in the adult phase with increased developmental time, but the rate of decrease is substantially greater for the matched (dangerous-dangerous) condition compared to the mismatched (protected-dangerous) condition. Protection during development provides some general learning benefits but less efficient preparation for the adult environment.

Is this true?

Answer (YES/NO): NO